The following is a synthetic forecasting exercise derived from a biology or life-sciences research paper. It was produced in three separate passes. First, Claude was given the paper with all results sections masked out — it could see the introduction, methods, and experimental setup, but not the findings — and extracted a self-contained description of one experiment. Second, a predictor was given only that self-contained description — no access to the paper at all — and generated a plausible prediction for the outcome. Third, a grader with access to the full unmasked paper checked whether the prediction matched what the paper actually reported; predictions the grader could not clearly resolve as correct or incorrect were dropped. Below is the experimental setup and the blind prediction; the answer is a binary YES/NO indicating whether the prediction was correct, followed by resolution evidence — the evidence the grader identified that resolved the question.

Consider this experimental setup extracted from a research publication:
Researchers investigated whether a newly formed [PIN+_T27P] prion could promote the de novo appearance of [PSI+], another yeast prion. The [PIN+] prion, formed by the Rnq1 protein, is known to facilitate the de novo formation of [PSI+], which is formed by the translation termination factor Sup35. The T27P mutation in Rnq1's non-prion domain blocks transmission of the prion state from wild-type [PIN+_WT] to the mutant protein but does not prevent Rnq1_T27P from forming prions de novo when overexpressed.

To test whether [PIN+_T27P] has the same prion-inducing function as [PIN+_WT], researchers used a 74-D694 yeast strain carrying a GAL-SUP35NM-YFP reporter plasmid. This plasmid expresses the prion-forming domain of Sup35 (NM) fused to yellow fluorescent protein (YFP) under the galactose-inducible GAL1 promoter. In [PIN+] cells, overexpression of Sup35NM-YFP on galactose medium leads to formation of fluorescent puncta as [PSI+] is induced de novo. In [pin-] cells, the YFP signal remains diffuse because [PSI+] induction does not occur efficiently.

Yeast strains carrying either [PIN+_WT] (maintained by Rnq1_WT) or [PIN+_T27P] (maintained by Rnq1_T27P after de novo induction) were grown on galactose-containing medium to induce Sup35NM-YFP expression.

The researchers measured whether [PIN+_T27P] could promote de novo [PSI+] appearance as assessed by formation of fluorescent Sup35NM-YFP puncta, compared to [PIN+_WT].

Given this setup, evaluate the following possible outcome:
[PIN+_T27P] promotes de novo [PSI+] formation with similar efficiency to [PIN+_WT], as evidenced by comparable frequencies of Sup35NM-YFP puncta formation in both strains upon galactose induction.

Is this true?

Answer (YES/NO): YES